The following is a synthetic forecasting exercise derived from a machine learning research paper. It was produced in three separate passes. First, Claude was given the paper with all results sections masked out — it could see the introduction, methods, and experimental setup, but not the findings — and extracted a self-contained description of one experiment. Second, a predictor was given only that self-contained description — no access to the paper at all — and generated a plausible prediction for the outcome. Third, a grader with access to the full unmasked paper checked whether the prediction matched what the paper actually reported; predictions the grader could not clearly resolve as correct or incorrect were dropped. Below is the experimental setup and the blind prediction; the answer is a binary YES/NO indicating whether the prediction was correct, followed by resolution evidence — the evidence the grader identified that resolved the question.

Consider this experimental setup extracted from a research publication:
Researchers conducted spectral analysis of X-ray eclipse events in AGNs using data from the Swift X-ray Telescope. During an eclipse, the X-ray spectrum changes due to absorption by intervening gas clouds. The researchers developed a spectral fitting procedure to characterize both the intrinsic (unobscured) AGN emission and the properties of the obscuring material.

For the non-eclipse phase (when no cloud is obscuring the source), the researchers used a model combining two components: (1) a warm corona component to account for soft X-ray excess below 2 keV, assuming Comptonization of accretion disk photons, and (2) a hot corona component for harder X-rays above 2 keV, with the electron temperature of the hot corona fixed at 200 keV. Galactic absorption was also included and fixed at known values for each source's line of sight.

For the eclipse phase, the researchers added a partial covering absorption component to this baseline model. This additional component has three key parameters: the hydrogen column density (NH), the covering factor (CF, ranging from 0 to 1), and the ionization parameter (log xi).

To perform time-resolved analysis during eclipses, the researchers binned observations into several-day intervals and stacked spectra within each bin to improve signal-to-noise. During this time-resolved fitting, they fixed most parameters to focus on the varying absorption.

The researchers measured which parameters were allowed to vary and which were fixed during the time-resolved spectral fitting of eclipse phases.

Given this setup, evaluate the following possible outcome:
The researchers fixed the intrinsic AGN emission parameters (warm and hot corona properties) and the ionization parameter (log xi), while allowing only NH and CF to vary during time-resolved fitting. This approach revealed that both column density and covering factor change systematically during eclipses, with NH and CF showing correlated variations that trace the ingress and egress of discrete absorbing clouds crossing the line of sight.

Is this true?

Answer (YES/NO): NO